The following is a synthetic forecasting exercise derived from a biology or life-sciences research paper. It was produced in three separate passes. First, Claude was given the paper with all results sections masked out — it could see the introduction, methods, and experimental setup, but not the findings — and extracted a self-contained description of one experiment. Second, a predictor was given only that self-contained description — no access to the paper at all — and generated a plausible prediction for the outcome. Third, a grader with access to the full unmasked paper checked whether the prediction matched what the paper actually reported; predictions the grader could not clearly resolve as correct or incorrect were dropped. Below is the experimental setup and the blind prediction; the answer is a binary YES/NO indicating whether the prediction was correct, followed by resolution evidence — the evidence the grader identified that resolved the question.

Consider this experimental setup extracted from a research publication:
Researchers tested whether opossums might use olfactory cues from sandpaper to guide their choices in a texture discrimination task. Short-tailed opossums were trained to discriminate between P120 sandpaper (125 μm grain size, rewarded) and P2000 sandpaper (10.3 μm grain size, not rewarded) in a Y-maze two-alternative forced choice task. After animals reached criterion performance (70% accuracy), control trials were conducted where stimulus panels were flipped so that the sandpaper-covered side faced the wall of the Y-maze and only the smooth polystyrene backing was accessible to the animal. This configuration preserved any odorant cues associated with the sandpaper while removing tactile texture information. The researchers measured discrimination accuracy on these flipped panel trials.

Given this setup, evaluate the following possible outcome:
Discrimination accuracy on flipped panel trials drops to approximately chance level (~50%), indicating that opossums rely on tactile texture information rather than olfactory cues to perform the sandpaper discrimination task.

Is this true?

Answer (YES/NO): YES